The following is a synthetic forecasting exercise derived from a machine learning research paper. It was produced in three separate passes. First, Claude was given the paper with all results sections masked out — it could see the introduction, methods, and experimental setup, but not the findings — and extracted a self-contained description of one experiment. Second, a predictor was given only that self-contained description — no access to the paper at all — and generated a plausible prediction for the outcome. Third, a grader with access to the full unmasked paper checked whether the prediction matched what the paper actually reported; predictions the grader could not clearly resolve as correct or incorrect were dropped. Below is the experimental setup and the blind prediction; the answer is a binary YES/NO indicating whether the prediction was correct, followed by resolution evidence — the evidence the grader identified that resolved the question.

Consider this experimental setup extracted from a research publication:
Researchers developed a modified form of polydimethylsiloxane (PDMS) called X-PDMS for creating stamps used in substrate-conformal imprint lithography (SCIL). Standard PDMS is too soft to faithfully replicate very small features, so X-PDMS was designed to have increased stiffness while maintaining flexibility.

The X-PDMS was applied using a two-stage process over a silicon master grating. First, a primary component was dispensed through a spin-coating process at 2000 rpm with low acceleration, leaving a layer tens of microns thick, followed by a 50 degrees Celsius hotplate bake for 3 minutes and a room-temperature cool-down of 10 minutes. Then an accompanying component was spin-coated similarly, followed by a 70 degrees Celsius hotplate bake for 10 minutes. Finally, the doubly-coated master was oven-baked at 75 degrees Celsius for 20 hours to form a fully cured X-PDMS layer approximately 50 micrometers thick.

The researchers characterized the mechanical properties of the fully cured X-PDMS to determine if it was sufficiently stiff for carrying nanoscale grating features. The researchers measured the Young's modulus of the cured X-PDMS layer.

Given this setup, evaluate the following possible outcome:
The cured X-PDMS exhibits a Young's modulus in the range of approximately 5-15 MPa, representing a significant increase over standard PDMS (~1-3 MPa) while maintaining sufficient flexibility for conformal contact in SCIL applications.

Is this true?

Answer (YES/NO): NO